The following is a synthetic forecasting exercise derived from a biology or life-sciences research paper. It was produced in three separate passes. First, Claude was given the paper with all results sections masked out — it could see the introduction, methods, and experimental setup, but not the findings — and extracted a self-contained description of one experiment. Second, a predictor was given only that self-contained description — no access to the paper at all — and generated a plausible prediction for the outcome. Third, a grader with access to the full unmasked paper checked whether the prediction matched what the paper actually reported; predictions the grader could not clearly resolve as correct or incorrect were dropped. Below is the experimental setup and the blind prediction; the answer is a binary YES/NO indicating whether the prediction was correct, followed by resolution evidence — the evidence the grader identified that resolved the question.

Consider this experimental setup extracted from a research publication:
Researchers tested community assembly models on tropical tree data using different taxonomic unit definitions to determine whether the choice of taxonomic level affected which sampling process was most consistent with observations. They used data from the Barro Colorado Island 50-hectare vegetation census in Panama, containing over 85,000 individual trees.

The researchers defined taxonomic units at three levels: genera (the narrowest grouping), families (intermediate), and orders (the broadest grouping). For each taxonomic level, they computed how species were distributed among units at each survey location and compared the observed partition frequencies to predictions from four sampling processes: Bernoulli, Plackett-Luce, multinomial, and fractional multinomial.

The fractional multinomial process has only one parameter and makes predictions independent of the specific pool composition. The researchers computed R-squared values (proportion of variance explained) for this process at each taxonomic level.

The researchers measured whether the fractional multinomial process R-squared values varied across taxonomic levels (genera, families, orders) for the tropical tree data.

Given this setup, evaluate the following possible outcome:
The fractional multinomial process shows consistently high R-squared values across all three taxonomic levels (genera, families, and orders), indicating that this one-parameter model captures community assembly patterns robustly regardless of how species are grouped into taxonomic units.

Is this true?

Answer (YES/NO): YES